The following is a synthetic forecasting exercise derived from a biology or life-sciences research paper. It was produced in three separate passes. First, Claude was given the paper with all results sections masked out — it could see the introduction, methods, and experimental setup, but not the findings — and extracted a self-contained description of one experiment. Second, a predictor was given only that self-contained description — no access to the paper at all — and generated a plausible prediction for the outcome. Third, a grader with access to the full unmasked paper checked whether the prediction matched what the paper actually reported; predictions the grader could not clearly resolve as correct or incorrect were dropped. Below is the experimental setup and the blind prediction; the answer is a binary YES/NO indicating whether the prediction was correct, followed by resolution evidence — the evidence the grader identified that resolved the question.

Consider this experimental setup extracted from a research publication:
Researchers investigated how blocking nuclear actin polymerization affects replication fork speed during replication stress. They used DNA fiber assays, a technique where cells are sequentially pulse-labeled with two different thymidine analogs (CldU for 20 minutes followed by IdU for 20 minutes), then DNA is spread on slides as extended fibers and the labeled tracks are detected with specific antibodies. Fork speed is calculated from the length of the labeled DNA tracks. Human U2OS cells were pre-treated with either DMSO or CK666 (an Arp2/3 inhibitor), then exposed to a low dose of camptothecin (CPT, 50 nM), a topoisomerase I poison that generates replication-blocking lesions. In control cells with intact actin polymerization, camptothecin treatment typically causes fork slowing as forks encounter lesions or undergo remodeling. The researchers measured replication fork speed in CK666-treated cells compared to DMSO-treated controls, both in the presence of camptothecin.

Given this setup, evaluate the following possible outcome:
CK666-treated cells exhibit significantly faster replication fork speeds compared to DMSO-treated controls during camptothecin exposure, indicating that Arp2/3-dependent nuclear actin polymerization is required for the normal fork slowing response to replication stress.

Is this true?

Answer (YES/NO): YES